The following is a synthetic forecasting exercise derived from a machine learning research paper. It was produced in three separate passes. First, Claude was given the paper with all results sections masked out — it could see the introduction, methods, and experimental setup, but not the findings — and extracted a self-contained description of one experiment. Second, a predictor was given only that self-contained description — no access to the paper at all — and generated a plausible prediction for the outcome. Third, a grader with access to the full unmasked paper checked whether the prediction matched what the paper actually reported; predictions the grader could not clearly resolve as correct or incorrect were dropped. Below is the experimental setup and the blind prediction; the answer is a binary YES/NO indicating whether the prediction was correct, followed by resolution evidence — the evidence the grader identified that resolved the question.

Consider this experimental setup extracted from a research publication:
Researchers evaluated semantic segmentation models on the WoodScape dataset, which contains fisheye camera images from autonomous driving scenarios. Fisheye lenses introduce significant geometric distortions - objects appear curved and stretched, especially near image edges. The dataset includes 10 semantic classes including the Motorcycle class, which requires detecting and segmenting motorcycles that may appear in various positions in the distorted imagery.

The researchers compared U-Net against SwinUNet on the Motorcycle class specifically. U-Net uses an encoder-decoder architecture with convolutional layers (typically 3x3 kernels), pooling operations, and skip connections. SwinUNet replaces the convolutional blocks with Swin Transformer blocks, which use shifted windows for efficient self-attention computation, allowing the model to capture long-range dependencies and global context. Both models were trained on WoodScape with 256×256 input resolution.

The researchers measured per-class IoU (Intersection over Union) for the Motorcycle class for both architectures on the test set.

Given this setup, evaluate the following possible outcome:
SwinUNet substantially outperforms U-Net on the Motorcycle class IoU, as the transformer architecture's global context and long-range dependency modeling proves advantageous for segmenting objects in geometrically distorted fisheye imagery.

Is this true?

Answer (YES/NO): YES